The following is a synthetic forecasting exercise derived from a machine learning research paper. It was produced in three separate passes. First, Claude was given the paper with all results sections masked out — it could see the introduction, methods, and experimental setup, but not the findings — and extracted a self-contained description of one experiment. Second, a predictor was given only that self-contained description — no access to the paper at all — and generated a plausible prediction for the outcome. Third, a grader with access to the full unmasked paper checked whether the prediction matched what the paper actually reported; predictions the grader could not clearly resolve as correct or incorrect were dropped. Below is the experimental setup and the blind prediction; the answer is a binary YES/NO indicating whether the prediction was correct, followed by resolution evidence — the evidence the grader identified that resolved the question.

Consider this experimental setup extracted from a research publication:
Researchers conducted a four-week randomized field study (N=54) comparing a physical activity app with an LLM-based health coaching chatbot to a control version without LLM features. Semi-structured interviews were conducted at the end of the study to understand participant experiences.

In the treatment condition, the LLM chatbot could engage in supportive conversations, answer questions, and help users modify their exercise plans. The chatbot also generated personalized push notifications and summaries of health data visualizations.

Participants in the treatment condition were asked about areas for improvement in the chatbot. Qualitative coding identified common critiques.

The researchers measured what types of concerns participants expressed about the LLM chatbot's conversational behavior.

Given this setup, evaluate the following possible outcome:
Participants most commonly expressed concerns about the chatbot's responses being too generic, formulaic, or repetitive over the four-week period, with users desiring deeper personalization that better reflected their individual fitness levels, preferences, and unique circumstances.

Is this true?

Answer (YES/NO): NO